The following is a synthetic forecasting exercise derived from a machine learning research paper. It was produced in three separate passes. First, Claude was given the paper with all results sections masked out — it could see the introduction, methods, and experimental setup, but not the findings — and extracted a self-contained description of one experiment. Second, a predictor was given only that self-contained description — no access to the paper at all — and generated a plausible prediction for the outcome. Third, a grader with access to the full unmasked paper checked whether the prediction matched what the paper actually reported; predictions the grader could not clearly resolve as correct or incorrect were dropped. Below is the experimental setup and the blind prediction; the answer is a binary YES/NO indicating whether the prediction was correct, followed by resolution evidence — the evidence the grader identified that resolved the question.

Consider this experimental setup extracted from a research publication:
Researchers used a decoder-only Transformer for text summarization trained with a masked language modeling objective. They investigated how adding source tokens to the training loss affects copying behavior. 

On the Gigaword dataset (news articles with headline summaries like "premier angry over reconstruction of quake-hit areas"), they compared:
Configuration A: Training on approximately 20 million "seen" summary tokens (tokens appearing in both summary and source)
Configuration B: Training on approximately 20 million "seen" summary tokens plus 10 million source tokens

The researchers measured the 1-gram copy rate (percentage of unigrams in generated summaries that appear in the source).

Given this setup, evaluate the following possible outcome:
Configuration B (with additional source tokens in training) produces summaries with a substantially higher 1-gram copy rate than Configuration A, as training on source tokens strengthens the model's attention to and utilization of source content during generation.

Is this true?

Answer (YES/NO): NO